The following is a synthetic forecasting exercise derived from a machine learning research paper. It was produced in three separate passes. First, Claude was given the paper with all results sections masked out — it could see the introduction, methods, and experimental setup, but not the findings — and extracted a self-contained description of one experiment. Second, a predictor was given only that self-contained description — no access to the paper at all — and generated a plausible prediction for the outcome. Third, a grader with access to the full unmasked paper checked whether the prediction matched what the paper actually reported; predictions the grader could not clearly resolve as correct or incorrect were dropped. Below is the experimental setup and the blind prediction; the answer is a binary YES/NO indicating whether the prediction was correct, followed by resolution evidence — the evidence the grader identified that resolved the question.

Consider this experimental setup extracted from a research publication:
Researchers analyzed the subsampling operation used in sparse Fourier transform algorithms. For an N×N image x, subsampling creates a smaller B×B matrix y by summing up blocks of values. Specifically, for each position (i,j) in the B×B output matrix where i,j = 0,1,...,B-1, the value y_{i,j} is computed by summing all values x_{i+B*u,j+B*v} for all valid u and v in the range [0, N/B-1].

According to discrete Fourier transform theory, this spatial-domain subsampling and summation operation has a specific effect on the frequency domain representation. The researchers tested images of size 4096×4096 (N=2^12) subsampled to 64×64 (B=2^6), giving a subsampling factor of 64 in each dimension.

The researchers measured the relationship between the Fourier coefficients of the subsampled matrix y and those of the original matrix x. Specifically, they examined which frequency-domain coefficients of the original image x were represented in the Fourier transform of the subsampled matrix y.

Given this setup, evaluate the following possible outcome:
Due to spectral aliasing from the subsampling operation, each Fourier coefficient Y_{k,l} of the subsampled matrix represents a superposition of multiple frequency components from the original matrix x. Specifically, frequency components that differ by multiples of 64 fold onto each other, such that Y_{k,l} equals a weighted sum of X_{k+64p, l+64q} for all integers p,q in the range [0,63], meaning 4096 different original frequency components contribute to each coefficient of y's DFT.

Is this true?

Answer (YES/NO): NO